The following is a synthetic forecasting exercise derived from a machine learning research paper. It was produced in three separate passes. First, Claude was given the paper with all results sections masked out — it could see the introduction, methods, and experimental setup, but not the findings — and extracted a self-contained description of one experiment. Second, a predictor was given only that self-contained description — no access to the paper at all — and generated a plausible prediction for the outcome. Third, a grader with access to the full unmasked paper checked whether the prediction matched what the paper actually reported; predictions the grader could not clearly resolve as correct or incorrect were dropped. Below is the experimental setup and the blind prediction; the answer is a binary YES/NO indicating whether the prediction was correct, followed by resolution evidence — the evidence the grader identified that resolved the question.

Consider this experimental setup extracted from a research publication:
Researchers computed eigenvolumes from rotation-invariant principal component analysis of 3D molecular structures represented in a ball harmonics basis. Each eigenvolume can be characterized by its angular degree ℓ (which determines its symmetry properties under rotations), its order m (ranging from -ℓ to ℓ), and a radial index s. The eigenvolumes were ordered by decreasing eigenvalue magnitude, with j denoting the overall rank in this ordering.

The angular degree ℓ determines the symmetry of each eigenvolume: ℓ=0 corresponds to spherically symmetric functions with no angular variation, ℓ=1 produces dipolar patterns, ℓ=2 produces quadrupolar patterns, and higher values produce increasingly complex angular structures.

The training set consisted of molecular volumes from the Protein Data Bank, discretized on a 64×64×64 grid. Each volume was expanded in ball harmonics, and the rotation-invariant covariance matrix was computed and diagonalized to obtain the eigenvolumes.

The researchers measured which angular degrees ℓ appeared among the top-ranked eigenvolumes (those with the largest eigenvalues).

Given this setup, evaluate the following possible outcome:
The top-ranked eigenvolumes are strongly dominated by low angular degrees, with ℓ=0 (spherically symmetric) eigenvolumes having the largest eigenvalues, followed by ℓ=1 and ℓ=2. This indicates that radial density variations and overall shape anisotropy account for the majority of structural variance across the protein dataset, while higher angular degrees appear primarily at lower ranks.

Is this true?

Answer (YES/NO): NO